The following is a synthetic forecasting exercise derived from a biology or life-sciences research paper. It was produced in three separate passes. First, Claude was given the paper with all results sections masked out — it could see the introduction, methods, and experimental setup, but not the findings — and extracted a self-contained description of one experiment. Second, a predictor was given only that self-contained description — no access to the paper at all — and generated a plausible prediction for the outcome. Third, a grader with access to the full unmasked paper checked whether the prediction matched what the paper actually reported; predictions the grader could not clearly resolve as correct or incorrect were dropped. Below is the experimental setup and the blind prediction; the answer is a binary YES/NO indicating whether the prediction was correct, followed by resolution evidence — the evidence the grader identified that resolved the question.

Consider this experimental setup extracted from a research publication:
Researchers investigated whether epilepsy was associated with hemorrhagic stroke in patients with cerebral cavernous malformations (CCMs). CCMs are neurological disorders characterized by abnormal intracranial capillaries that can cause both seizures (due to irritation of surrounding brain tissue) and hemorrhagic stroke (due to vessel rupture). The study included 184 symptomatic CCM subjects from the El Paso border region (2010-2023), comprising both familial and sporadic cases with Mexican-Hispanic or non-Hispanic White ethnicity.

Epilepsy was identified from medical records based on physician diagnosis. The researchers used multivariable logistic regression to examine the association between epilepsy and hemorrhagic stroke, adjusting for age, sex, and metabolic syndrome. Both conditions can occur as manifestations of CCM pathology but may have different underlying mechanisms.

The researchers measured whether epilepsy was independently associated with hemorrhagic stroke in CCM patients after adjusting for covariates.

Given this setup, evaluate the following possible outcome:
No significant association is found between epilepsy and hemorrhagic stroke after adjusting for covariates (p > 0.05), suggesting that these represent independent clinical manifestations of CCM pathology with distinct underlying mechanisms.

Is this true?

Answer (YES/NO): NO